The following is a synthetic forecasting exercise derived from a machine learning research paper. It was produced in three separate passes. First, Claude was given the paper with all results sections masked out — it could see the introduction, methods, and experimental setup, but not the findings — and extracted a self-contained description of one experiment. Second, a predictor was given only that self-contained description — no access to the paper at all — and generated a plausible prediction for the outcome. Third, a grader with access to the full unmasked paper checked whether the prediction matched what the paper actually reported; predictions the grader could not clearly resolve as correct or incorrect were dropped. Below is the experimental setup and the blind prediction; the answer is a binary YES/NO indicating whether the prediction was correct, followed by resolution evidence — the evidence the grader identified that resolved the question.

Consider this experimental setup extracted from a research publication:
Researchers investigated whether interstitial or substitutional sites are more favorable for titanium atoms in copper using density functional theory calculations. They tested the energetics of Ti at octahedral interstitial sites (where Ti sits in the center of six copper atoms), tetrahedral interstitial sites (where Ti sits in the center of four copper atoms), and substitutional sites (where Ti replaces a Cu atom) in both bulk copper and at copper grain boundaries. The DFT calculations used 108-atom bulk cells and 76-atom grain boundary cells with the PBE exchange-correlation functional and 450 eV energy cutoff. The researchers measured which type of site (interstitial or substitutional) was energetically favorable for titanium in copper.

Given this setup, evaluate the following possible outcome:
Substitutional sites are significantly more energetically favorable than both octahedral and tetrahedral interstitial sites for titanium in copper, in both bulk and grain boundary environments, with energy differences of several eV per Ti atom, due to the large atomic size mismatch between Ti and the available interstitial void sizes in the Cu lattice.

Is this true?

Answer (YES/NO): NO